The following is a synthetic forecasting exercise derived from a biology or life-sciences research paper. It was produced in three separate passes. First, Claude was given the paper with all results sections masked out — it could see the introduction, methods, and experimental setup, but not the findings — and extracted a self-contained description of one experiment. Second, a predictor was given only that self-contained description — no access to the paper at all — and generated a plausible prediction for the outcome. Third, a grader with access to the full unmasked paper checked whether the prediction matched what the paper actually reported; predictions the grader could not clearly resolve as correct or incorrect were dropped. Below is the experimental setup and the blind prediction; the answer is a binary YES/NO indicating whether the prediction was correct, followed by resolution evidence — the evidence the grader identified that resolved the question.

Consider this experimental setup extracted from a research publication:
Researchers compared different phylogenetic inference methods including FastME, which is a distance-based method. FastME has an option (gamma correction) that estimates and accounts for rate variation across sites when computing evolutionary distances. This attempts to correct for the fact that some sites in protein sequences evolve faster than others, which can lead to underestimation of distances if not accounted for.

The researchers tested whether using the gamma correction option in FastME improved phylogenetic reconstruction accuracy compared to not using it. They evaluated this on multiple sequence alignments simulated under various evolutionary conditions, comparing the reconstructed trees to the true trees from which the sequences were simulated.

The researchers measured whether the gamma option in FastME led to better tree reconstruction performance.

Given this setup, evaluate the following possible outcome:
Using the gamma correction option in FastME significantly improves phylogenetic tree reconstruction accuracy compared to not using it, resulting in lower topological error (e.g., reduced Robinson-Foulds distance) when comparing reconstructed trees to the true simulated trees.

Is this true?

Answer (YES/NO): NO